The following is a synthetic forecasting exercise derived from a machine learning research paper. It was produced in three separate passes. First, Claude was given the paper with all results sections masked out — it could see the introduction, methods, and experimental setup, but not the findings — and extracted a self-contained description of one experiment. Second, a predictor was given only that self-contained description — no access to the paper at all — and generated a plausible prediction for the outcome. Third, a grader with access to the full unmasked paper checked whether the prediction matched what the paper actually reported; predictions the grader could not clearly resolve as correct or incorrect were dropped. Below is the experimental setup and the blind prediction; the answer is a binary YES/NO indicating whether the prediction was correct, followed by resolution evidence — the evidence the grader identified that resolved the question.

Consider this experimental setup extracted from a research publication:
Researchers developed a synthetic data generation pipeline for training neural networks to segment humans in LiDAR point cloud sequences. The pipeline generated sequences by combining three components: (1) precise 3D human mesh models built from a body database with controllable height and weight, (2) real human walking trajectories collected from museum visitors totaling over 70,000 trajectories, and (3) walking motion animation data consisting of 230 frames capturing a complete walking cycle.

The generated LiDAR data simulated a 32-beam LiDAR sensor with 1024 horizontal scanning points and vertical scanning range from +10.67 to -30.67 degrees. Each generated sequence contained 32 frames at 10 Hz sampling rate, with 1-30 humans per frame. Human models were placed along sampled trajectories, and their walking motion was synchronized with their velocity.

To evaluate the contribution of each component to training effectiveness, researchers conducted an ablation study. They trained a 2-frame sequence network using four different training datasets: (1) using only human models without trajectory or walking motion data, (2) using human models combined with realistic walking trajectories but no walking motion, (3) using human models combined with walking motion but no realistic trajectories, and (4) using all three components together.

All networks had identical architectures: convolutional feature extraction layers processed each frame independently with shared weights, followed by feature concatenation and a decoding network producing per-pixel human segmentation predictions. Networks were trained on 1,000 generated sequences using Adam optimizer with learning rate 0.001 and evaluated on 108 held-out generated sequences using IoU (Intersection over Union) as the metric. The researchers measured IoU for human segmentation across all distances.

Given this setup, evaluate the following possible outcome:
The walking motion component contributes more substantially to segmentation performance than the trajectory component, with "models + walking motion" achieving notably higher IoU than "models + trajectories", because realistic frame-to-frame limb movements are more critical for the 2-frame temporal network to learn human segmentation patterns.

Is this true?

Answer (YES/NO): NO